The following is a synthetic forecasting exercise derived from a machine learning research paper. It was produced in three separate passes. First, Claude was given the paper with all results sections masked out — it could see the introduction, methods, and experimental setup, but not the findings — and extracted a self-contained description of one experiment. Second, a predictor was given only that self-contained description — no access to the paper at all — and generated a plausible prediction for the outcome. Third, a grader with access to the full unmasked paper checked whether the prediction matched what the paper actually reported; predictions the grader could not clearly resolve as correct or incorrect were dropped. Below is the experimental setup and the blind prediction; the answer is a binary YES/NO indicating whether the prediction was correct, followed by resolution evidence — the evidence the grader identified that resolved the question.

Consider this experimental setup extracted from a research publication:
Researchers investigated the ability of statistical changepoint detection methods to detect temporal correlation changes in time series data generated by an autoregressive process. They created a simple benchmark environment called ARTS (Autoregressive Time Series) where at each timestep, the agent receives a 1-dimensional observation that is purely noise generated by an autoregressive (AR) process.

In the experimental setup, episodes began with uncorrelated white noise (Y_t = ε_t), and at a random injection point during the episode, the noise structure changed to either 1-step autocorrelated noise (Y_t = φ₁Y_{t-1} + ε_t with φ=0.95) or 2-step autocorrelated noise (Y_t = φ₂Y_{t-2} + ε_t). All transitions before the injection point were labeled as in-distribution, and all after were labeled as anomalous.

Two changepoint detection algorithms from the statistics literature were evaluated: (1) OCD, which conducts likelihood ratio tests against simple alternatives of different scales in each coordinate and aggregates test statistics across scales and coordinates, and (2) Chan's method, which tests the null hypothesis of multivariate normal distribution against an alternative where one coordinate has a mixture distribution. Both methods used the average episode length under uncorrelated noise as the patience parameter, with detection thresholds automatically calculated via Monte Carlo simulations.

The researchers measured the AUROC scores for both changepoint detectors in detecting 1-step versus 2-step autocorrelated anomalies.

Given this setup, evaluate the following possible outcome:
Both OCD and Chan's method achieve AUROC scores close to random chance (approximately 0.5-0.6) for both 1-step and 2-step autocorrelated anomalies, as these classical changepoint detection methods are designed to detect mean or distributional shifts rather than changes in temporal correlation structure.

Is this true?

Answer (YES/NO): NO